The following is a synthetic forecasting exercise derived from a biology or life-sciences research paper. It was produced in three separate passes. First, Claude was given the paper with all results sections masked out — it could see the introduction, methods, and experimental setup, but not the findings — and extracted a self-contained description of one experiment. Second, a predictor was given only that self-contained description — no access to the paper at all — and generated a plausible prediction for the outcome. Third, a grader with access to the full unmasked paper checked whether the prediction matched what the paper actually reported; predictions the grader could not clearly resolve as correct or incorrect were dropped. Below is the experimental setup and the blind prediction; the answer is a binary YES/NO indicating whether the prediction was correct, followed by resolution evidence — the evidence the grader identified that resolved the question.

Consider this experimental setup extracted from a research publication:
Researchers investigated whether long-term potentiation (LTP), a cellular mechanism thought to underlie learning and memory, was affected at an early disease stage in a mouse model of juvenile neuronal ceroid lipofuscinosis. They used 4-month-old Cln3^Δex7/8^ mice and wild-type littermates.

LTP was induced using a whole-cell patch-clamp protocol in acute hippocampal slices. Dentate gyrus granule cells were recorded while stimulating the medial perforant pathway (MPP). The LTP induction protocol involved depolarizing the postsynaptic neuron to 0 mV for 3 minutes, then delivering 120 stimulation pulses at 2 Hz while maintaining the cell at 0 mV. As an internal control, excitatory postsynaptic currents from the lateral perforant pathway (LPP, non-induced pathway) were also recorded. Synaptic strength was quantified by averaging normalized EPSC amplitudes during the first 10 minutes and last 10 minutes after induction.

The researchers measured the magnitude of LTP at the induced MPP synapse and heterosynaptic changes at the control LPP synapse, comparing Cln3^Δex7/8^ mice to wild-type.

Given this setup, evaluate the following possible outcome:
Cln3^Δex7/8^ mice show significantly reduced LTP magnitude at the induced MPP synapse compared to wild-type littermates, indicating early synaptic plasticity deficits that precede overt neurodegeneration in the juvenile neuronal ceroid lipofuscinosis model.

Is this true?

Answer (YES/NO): NO